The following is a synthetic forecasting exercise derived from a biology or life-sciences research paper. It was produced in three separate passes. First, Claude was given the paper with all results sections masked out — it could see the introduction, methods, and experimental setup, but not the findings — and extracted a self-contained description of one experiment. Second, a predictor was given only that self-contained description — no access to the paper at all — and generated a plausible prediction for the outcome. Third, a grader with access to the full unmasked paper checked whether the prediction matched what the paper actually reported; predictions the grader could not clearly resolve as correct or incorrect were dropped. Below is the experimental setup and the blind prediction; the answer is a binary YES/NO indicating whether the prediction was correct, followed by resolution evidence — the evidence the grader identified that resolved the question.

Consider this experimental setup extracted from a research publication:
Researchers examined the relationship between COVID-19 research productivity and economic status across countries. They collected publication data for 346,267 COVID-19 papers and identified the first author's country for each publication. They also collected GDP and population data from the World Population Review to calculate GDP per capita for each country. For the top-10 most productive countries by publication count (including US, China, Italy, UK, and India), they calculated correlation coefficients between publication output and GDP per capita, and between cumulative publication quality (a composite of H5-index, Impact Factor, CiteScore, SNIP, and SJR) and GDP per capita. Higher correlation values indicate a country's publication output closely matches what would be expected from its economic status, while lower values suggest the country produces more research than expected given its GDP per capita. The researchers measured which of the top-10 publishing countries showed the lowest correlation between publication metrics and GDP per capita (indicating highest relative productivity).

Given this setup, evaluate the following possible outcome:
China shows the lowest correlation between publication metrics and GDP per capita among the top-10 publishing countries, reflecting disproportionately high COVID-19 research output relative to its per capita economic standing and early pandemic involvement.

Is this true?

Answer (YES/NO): NO